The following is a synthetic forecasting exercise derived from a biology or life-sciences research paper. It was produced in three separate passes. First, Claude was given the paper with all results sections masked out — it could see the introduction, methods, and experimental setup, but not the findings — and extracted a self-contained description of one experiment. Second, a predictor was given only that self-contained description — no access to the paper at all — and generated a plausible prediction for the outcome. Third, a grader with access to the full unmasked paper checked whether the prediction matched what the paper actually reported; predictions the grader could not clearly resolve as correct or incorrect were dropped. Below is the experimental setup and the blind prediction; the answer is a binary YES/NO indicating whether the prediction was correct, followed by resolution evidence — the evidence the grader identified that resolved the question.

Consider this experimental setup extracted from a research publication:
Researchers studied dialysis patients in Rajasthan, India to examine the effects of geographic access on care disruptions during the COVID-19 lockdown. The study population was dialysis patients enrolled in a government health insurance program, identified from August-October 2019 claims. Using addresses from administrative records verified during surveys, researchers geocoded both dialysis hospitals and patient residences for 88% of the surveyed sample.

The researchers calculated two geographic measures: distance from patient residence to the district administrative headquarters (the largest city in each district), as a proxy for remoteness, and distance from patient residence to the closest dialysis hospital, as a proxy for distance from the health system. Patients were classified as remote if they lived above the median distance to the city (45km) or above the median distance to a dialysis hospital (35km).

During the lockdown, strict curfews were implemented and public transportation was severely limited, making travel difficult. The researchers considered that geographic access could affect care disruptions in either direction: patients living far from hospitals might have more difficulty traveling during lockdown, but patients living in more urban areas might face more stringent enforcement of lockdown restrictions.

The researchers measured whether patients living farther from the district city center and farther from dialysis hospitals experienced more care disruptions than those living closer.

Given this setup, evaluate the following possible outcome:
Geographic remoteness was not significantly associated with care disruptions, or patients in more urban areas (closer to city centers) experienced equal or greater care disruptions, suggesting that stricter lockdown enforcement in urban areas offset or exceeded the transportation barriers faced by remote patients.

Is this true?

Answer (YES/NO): NO